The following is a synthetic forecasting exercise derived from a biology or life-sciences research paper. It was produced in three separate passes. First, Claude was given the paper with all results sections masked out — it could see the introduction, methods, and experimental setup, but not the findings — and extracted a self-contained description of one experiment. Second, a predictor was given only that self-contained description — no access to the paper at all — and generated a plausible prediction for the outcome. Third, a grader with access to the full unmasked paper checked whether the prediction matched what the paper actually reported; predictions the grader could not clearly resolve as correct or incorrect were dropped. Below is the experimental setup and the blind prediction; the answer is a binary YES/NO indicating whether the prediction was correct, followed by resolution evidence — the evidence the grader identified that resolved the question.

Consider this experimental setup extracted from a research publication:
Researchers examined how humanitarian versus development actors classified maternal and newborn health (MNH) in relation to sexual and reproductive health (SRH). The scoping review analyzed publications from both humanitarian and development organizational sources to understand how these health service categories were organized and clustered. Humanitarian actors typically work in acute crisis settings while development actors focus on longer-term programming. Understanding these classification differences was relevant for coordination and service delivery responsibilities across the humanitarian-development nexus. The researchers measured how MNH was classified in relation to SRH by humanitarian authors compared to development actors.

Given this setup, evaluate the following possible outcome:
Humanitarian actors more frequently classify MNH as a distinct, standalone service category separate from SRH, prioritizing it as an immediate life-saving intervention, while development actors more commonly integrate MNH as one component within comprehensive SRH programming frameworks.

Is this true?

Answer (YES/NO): NO